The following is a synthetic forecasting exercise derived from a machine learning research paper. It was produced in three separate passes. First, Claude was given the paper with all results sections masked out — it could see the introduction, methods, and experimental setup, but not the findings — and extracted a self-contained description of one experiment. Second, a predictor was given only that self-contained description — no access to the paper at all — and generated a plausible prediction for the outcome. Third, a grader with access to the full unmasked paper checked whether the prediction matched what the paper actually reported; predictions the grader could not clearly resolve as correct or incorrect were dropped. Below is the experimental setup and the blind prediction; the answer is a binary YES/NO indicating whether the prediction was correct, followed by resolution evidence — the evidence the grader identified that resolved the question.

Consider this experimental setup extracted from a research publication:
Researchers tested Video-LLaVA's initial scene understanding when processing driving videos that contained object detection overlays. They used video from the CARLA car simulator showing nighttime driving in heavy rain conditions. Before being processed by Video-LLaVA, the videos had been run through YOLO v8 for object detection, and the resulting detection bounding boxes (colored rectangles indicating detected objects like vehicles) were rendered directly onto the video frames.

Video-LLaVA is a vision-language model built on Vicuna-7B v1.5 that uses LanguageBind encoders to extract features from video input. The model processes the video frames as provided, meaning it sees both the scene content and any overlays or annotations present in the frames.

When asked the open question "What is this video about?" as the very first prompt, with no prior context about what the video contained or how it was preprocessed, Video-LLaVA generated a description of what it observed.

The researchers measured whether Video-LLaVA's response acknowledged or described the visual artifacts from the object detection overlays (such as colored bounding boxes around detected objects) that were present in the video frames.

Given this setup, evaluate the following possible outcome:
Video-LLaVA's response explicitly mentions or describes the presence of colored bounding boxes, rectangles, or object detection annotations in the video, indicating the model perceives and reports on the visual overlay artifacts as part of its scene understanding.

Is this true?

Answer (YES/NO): YES